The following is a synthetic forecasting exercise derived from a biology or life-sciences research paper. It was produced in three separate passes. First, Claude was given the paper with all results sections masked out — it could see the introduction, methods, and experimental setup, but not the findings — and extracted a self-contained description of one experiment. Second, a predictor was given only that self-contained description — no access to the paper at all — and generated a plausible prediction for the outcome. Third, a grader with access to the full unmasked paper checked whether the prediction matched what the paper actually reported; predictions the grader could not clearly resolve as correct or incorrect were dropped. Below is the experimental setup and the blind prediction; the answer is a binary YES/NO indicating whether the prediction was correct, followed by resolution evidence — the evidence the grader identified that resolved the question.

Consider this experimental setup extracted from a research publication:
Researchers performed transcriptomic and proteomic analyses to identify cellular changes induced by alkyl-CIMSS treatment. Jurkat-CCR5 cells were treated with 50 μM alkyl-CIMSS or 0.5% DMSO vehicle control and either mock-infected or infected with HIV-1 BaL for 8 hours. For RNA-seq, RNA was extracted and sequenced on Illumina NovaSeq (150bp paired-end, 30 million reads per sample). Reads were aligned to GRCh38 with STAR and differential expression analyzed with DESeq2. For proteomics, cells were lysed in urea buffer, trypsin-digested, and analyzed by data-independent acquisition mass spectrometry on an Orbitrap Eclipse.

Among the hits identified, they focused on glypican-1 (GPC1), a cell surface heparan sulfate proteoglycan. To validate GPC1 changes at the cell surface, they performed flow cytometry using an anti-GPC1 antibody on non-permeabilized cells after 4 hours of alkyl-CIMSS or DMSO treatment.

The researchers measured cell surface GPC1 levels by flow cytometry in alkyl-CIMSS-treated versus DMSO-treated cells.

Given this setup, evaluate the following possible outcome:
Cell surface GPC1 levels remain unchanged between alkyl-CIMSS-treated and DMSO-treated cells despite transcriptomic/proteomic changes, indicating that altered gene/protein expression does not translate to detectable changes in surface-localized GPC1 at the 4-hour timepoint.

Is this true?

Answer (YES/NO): NO